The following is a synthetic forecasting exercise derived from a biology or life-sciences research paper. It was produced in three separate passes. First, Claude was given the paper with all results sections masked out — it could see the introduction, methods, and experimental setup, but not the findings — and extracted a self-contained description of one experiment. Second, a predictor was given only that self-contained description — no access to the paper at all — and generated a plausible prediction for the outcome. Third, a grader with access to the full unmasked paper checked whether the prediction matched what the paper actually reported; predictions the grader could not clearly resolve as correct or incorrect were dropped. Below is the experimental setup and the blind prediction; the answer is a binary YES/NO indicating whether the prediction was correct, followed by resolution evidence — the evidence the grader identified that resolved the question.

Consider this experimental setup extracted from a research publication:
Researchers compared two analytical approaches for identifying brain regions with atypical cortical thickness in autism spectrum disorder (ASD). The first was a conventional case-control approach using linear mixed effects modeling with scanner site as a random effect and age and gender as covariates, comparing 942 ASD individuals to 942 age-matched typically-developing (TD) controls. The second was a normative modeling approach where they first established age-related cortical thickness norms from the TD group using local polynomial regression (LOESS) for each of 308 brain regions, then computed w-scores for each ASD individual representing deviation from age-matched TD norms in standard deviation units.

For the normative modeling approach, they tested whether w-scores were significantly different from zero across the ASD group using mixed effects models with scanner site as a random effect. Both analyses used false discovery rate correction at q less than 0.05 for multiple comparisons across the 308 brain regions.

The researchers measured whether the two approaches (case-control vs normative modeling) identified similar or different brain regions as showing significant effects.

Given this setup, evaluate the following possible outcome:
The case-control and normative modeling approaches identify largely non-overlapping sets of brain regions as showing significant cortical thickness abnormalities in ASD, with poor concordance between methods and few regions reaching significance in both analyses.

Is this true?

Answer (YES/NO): YES